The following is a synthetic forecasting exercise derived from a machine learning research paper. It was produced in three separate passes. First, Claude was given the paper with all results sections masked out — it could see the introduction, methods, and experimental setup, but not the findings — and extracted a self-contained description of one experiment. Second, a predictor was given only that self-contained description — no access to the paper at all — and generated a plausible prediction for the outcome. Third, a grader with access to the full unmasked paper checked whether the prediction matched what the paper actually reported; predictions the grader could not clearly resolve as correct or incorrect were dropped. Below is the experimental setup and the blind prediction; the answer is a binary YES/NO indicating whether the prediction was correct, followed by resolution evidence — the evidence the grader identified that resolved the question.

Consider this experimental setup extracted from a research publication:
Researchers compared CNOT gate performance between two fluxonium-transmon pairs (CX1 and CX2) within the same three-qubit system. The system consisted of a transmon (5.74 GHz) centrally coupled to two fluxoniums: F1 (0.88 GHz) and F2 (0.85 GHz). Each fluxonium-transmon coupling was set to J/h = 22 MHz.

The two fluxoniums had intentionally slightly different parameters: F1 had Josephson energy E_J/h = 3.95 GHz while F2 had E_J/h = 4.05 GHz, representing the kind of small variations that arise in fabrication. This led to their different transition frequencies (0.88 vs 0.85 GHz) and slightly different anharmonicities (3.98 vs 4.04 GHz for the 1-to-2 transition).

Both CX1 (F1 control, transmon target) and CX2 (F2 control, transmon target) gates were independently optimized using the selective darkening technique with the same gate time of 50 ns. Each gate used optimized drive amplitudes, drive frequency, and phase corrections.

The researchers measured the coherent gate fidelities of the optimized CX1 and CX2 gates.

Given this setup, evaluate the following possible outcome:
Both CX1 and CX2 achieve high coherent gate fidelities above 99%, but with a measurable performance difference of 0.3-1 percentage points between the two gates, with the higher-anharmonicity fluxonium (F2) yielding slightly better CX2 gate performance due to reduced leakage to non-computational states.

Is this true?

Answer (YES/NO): NO